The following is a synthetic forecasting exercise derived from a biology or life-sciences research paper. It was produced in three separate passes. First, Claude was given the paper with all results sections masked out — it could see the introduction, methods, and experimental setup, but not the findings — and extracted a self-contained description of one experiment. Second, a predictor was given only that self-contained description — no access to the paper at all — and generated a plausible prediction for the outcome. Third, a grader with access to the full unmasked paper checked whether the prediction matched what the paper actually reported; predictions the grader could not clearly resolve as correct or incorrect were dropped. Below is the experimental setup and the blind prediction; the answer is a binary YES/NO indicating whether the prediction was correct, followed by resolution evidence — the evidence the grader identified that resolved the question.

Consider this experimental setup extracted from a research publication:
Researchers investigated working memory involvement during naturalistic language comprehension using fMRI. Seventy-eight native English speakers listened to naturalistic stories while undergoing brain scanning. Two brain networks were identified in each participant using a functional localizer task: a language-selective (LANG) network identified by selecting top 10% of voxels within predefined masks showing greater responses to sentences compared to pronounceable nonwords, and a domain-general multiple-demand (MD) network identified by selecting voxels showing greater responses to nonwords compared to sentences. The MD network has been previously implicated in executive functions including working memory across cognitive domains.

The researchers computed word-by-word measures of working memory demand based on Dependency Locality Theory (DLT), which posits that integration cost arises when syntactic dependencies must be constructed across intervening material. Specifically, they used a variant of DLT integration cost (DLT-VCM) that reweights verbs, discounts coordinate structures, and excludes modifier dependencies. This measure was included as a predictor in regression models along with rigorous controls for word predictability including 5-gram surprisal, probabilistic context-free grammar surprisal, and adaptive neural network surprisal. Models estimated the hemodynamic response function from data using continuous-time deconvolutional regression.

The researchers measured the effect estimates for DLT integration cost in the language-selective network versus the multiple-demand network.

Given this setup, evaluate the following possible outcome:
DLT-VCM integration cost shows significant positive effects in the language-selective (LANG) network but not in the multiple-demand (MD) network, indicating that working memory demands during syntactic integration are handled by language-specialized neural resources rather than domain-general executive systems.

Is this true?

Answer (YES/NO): YES